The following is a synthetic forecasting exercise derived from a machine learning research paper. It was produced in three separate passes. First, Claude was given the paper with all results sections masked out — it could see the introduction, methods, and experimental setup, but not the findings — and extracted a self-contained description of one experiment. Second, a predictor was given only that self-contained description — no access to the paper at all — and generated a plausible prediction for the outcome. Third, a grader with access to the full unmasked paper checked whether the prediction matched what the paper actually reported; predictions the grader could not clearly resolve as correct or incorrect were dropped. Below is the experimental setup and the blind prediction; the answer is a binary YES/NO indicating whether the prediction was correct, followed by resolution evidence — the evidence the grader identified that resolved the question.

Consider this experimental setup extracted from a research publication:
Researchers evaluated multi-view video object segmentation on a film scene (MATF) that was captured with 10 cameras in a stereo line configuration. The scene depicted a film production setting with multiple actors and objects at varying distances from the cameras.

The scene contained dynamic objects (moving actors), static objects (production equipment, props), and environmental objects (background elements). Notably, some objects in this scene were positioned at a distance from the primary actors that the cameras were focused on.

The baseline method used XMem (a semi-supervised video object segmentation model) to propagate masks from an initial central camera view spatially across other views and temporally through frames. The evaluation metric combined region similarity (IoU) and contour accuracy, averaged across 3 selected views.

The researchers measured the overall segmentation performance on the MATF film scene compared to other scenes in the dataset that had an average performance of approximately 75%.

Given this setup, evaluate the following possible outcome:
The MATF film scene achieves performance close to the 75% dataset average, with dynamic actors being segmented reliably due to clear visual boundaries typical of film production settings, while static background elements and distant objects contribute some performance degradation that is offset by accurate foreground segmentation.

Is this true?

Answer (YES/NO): NO